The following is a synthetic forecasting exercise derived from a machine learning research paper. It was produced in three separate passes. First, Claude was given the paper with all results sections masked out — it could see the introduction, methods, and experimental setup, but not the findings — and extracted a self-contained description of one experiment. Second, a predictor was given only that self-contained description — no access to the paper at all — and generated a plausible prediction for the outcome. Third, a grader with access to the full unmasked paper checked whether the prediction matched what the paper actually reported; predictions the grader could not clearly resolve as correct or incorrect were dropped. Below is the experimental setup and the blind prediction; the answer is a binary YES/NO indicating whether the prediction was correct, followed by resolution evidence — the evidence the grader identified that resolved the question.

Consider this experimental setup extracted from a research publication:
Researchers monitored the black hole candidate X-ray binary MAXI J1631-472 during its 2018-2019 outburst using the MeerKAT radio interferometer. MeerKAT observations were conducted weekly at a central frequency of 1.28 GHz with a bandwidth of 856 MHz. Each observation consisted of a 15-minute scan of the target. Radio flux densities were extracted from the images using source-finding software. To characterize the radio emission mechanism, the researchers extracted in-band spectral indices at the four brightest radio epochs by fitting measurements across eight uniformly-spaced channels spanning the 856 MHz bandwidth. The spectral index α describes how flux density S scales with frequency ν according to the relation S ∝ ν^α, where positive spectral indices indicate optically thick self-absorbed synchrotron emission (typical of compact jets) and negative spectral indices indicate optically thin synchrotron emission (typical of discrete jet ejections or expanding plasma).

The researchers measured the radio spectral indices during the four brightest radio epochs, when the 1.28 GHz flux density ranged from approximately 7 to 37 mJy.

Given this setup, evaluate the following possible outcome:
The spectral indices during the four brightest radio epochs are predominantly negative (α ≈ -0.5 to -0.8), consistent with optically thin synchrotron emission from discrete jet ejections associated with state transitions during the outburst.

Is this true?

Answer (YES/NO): NO